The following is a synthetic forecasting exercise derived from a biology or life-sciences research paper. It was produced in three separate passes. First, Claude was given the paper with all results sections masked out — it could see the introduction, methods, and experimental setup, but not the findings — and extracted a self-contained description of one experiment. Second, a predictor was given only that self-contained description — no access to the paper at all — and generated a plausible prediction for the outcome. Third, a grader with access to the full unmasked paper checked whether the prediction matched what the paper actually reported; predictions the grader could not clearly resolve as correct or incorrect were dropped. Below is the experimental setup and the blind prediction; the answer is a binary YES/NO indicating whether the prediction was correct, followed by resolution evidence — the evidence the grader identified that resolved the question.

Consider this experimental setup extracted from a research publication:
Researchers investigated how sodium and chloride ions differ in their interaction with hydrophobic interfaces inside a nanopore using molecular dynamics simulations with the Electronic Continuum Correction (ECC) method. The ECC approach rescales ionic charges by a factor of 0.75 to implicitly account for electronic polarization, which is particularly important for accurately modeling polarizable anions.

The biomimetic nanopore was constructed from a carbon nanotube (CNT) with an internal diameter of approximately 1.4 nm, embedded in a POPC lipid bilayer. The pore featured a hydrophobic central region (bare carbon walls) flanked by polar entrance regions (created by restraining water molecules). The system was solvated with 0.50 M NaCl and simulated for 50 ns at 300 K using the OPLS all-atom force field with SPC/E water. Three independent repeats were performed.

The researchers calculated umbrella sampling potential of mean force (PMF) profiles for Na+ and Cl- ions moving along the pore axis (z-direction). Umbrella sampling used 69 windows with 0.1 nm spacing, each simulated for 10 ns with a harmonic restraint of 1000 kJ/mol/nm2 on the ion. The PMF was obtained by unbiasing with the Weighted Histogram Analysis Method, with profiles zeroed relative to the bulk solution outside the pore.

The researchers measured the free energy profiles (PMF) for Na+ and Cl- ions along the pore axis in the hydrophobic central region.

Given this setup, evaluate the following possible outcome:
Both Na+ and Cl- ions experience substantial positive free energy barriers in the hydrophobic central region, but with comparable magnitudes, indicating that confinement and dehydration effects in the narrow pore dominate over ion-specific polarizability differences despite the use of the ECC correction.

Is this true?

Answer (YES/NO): NO